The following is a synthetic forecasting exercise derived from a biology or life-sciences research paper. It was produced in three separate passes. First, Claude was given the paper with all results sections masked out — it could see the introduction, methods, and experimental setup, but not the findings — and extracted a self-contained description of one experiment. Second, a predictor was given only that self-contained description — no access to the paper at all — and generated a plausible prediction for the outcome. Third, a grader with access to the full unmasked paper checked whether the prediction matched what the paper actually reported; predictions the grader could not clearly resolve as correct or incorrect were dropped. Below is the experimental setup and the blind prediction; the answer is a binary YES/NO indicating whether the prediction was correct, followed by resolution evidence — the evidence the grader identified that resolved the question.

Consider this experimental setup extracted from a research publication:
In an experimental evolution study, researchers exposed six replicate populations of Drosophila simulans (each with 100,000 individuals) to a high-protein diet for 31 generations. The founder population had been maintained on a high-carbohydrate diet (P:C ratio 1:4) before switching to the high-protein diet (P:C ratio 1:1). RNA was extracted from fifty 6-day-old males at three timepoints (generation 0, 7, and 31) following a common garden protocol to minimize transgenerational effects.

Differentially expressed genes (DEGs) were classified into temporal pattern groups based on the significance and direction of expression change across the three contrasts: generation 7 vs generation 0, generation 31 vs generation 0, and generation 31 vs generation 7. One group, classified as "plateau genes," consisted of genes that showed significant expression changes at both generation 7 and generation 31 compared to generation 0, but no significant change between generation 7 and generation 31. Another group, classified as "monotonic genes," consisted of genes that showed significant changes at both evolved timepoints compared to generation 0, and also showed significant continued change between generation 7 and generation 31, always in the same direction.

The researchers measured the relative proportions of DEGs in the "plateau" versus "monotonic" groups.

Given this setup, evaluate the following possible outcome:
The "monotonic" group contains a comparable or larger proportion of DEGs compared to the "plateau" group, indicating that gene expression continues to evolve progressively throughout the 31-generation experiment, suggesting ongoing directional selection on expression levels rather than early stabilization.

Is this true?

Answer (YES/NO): NO